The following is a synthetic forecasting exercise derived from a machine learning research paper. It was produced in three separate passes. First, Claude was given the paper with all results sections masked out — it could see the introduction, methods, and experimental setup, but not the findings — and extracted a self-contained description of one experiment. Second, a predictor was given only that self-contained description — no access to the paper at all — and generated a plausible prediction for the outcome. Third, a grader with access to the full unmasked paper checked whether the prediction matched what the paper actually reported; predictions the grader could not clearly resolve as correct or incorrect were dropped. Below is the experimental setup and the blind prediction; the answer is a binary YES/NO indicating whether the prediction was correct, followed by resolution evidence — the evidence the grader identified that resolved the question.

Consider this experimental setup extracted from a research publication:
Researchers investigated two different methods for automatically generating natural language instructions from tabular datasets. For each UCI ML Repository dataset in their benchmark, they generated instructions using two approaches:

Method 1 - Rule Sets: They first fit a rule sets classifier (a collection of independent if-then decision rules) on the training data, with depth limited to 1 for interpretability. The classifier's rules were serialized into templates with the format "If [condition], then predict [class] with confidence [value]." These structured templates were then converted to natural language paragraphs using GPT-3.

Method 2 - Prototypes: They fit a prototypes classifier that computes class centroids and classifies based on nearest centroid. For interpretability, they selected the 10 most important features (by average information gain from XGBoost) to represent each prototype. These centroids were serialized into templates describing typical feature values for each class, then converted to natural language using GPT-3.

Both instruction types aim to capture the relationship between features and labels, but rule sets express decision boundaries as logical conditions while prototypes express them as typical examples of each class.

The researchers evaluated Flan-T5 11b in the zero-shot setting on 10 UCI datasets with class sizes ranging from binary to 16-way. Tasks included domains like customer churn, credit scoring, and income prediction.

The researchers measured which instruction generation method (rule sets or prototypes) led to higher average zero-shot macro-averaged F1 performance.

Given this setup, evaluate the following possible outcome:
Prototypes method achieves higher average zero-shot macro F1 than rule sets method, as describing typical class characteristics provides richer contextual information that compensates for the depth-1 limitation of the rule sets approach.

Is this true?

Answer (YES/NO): YES